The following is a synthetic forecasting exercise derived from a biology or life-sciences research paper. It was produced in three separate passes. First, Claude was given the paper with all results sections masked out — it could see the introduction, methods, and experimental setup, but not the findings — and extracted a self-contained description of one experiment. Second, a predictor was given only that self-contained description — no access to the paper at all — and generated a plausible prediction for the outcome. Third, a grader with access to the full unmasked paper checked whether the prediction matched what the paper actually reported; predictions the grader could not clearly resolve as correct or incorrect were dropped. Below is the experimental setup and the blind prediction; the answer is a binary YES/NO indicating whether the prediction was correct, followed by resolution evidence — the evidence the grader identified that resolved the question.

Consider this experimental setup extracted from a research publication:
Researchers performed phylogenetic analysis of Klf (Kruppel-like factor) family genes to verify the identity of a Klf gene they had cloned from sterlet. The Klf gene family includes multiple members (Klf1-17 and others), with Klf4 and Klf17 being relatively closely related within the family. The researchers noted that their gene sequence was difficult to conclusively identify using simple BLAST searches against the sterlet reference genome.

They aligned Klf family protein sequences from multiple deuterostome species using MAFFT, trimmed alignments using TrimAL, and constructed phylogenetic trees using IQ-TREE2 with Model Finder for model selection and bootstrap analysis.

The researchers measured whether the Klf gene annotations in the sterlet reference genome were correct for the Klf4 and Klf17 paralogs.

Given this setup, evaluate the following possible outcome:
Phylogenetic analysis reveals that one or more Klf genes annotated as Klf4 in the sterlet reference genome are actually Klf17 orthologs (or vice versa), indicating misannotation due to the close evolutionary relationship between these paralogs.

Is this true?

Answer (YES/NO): YES